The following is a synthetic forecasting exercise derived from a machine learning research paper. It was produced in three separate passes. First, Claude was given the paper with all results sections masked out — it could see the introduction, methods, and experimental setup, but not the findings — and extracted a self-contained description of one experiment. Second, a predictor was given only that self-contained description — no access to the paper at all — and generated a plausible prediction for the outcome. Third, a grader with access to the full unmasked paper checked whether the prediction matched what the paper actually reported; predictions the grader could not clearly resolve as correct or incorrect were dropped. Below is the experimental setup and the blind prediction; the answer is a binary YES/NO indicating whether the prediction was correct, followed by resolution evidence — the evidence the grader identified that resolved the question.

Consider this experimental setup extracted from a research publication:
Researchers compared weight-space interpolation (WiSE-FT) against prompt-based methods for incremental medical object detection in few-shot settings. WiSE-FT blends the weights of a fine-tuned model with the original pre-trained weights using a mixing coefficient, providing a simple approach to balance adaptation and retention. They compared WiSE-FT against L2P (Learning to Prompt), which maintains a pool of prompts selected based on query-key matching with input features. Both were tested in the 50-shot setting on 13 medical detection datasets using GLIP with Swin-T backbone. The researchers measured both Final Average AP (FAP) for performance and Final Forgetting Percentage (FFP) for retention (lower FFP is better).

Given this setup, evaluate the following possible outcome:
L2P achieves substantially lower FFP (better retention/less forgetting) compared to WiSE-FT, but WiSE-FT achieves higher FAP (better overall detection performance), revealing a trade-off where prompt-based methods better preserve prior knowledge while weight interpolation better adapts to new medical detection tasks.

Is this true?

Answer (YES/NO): NO